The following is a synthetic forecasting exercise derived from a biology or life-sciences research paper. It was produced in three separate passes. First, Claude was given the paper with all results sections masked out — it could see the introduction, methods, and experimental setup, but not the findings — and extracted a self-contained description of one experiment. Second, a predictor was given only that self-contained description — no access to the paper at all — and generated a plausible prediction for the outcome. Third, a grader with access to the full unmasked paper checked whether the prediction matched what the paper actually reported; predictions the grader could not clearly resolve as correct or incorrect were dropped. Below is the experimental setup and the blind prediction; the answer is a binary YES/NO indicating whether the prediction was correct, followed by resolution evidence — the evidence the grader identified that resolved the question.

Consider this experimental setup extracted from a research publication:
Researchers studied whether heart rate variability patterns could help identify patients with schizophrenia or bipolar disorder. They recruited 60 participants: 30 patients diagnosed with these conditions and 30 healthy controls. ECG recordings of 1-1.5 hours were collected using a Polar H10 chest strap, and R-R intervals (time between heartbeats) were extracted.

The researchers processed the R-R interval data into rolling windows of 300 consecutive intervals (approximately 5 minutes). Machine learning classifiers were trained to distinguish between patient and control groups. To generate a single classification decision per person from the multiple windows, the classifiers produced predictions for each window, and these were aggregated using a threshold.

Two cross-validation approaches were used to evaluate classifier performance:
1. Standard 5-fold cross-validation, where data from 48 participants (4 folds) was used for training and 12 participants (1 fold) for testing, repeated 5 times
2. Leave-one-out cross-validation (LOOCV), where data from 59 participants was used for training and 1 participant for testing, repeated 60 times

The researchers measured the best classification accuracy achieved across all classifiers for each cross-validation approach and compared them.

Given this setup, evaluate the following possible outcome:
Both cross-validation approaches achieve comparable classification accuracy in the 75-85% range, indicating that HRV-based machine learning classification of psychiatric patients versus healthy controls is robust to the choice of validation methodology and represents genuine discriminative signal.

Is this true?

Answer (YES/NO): YES